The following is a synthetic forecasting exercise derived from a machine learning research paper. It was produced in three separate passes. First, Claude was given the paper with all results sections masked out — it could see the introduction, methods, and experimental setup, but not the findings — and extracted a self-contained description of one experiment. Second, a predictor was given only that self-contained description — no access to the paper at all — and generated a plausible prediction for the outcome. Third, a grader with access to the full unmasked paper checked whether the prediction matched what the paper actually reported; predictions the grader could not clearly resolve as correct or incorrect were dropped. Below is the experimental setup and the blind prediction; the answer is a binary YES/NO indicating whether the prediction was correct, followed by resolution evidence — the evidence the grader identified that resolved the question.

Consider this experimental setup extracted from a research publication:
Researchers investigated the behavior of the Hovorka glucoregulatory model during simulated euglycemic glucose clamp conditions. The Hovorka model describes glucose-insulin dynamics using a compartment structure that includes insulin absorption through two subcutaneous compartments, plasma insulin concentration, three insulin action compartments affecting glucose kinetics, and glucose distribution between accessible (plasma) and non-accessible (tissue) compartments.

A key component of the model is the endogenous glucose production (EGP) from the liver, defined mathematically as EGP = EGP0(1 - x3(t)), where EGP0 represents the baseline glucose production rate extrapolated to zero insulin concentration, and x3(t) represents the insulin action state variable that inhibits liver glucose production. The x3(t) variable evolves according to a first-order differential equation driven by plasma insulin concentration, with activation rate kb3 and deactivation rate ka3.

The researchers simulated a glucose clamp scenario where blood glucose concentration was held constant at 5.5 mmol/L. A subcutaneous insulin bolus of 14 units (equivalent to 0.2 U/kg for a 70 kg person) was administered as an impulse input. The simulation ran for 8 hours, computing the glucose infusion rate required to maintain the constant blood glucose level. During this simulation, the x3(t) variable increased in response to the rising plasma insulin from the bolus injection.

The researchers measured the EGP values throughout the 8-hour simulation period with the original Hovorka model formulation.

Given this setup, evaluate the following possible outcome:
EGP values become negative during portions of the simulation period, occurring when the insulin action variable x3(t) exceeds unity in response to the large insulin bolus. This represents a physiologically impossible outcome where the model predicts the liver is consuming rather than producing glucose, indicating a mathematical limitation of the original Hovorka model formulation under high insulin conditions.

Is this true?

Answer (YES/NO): YES